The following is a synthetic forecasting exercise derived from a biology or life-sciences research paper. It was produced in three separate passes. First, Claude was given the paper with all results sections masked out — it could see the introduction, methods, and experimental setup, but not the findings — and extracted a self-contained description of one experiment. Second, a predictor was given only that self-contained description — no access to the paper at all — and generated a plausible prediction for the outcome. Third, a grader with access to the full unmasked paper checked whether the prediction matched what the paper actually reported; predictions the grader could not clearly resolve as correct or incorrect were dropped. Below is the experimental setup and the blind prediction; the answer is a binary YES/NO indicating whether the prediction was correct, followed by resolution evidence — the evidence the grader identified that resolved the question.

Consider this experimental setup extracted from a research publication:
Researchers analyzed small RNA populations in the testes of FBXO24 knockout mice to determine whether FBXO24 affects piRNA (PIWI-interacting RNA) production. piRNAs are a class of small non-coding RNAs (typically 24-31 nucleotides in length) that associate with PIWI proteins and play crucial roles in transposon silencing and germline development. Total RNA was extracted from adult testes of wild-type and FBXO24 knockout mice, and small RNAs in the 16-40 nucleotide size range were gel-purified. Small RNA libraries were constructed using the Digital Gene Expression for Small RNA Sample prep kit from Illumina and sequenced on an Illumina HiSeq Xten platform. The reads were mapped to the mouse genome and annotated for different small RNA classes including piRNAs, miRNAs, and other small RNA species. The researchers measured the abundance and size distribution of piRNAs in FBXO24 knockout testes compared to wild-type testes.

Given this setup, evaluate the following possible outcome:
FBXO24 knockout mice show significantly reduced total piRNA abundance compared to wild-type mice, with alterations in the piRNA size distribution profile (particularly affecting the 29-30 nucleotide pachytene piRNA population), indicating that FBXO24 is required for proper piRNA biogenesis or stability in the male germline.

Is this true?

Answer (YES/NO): NO